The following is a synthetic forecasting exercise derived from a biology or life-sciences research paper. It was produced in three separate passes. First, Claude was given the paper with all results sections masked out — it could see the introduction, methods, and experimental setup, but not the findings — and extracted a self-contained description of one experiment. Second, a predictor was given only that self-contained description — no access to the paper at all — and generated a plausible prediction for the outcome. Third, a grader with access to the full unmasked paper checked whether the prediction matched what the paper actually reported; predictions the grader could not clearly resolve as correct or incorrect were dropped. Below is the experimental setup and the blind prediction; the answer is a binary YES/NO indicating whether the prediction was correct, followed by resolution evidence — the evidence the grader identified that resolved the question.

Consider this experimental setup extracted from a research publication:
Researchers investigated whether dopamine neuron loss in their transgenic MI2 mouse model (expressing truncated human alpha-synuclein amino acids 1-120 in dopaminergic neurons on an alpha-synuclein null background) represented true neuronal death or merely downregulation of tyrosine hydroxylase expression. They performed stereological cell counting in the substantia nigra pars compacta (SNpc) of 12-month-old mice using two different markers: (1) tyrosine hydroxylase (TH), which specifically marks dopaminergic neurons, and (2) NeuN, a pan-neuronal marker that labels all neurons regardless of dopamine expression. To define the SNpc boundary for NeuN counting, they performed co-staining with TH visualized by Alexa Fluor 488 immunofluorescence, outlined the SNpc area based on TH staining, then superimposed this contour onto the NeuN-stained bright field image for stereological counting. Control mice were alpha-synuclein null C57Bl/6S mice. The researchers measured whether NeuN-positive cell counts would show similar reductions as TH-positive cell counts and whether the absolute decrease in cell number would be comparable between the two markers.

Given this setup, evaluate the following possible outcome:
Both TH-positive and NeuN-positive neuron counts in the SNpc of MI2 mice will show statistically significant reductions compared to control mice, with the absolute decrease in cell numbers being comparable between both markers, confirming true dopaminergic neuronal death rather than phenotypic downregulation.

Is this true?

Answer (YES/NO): YES